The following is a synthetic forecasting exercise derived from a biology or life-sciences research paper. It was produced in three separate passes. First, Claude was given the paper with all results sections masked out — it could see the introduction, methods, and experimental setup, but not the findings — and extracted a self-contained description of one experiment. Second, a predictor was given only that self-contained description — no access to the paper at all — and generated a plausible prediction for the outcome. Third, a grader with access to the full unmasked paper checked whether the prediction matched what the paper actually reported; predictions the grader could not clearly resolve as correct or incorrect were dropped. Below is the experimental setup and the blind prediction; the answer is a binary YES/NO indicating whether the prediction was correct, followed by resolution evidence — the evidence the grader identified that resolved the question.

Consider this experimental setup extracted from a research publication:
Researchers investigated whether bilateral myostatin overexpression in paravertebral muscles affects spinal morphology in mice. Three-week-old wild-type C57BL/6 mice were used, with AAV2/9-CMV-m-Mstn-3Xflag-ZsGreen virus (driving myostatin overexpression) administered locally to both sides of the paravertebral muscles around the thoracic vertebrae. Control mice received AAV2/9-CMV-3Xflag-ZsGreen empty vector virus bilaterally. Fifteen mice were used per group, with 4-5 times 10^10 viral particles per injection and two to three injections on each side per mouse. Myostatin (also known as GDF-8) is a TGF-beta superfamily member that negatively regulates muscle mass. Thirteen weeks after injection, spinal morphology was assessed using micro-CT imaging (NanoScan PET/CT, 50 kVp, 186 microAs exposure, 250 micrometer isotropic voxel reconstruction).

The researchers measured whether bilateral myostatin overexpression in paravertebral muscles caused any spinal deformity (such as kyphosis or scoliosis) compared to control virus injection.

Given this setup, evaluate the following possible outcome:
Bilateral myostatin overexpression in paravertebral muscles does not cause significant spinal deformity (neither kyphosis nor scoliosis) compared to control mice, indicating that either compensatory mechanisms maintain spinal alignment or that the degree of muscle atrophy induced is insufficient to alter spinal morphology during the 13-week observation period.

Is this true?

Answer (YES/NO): NO